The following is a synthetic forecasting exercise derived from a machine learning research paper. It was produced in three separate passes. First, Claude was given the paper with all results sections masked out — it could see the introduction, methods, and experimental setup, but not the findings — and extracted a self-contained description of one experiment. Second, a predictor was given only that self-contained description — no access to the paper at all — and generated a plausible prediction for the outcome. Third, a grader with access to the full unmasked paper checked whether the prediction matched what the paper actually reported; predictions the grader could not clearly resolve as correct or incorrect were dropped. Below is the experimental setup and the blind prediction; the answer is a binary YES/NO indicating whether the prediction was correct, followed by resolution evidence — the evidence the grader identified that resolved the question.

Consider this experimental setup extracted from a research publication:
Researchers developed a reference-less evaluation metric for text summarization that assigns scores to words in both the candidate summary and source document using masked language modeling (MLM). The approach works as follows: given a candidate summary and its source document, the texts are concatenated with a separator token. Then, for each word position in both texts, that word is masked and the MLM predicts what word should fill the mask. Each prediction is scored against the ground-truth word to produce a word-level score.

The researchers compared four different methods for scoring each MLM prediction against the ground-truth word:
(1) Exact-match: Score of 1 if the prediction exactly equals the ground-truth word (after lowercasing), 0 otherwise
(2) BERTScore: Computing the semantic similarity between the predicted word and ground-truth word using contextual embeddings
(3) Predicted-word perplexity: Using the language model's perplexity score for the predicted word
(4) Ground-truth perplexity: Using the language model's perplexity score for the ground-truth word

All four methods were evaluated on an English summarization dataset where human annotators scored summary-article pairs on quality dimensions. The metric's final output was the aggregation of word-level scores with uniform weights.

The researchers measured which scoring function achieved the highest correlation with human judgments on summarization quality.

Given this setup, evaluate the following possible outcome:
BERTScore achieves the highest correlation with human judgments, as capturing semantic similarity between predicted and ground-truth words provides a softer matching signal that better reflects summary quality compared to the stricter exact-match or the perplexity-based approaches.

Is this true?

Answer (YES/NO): NO